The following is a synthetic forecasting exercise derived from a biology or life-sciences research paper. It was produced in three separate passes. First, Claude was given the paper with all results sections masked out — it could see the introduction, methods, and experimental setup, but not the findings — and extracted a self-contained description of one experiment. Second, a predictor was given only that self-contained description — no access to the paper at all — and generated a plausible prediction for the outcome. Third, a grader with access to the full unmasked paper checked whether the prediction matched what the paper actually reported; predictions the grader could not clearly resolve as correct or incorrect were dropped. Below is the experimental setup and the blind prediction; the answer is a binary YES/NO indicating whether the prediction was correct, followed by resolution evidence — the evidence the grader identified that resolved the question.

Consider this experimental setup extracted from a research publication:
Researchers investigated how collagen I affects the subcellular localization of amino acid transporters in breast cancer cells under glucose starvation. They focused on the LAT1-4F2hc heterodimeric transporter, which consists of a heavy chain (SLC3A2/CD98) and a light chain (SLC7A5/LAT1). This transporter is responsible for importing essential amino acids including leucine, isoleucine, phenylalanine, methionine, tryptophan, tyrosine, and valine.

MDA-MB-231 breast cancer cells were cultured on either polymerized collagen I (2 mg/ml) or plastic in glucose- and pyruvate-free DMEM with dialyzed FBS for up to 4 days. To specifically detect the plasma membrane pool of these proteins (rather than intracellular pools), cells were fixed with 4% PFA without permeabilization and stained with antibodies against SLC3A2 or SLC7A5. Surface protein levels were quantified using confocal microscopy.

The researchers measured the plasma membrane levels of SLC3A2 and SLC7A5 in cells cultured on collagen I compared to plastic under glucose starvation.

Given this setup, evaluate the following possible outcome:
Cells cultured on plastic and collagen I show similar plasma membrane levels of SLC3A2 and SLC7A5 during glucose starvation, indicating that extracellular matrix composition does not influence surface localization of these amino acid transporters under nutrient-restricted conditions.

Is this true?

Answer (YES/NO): NO